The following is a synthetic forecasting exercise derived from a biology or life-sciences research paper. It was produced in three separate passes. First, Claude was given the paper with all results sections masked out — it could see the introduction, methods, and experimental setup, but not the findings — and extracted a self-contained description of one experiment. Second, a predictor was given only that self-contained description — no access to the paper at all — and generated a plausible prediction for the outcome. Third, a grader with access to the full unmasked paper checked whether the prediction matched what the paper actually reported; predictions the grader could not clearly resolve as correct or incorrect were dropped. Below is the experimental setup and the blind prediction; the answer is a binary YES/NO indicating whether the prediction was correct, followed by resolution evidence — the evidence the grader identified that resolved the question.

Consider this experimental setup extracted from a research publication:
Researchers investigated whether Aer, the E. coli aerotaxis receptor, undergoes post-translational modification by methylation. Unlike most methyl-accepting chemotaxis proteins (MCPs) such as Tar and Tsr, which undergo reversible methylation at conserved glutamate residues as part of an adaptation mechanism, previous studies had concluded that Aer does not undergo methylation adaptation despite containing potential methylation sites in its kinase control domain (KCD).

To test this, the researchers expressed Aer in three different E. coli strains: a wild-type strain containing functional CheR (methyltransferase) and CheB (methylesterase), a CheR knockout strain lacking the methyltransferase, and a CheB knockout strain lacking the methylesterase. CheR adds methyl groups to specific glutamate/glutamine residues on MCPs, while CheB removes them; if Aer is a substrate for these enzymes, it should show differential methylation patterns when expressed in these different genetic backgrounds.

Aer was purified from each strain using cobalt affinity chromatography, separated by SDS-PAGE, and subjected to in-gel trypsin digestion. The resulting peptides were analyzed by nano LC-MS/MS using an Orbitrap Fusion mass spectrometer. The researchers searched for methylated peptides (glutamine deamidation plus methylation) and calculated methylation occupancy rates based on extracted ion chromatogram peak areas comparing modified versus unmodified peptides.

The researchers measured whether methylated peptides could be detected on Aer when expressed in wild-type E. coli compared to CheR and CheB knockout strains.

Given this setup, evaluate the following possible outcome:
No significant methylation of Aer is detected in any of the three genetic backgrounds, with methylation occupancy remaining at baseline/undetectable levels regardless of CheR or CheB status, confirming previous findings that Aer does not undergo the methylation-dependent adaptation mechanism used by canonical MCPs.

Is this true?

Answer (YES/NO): NO